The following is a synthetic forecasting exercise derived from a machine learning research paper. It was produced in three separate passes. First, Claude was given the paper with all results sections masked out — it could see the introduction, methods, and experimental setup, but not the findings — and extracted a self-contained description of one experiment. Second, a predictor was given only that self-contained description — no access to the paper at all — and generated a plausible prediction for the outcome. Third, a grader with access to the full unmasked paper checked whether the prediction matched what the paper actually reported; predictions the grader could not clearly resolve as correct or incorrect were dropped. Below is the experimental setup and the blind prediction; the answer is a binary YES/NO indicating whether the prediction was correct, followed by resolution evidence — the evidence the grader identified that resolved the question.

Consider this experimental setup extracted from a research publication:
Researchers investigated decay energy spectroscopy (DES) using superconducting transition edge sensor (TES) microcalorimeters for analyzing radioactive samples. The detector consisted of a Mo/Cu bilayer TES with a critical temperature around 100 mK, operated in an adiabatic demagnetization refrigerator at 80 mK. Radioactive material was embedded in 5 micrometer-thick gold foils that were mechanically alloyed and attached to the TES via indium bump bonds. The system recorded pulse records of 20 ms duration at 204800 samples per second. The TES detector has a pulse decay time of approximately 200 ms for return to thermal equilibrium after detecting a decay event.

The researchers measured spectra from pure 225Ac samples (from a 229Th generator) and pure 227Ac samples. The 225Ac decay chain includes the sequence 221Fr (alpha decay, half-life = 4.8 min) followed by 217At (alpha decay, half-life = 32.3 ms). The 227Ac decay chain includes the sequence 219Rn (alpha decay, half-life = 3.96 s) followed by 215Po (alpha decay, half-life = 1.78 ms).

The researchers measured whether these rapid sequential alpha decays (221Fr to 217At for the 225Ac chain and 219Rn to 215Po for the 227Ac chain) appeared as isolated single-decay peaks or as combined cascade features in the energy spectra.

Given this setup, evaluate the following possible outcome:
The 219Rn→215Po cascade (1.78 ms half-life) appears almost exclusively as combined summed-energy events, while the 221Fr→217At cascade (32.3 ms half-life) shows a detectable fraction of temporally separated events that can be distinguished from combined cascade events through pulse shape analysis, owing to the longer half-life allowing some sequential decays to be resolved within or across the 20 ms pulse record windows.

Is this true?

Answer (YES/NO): YES